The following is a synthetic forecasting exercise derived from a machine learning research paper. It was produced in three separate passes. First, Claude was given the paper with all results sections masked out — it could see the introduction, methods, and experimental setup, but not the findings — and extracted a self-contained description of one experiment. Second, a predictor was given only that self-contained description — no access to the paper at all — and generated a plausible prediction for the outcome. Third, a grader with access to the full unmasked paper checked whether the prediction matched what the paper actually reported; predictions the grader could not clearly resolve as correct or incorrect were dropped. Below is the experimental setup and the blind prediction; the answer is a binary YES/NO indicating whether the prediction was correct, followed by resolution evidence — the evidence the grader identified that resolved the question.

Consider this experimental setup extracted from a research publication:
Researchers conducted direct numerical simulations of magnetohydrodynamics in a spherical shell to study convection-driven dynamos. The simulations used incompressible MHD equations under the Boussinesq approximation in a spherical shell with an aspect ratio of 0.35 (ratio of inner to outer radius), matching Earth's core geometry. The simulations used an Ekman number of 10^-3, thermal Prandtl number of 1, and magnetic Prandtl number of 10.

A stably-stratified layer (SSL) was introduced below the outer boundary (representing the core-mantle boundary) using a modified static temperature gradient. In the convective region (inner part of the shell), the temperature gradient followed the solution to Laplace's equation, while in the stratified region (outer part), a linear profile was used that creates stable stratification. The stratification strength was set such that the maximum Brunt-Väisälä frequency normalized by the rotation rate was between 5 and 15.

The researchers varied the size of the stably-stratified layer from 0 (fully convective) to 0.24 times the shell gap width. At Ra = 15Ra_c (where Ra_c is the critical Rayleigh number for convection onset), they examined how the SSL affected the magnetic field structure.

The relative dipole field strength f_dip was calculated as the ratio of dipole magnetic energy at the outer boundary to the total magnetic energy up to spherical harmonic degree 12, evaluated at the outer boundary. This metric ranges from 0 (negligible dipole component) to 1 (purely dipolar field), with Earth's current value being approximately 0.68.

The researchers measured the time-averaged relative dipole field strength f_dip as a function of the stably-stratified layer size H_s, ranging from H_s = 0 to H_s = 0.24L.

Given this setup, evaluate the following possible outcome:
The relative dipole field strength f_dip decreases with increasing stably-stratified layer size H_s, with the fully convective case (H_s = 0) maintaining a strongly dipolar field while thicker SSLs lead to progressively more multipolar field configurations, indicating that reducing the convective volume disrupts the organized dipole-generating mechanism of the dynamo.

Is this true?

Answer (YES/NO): NO